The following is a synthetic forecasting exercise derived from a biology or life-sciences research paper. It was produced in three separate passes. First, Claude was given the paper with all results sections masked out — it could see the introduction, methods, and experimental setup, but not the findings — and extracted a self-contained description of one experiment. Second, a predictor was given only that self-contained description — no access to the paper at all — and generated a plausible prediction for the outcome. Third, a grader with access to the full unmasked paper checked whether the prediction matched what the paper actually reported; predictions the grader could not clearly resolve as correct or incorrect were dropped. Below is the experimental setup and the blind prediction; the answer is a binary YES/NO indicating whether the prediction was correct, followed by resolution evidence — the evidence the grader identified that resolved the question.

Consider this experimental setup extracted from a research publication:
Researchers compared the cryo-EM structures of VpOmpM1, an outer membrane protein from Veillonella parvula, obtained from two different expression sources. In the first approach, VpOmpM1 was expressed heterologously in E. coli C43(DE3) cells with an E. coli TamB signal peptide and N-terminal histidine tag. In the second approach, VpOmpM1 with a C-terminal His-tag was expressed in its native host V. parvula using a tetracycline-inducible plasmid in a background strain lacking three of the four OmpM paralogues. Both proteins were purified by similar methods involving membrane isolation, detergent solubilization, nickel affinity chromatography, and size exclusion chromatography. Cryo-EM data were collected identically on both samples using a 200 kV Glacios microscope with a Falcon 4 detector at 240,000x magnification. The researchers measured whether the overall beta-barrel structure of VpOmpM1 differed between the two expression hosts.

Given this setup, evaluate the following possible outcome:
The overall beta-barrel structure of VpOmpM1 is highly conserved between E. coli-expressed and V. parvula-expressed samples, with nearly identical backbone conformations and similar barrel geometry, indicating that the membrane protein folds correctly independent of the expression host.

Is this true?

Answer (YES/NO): YES